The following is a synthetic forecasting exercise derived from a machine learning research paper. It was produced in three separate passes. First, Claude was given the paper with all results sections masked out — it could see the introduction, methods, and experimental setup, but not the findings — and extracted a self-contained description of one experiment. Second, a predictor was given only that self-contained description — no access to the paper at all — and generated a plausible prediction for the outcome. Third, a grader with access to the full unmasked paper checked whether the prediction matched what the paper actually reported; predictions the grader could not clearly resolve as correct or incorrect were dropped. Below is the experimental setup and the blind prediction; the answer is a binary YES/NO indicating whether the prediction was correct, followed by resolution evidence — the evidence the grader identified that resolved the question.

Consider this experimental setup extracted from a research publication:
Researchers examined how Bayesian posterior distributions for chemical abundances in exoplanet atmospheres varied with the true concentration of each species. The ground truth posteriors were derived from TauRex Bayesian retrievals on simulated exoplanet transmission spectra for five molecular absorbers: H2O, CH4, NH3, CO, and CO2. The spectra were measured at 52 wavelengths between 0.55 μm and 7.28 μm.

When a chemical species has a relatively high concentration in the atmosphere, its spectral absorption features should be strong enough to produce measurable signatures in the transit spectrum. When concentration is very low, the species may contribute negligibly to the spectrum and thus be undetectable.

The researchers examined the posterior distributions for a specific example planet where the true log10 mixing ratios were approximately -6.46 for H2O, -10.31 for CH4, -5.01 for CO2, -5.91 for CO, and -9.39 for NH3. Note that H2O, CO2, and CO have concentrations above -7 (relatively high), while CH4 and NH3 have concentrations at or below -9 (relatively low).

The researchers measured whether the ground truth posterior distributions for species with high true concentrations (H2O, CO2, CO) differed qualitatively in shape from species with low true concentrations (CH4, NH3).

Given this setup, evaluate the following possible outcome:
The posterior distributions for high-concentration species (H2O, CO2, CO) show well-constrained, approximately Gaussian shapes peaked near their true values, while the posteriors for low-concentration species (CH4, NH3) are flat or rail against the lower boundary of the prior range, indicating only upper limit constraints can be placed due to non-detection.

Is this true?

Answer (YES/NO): YES